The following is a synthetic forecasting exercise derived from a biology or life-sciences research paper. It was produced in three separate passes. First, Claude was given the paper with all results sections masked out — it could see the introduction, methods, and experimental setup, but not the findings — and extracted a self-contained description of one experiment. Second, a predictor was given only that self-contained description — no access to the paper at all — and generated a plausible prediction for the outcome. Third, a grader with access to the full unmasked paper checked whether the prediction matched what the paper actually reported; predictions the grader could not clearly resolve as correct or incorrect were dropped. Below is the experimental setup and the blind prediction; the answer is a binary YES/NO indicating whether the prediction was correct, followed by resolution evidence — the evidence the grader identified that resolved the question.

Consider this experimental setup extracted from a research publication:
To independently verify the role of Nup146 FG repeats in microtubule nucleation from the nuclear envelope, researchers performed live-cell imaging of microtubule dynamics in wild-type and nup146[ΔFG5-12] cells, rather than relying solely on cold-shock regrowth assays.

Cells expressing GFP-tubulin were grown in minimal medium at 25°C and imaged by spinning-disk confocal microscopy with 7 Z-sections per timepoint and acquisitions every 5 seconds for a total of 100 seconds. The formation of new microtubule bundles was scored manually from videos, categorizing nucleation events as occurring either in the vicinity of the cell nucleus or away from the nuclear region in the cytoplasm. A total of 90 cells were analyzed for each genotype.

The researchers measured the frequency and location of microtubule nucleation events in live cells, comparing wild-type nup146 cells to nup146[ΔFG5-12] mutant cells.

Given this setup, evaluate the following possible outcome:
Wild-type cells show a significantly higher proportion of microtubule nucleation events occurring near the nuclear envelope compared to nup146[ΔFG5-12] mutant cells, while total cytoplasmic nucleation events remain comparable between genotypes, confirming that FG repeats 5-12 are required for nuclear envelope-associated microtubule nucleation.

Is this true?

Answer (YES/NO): YES